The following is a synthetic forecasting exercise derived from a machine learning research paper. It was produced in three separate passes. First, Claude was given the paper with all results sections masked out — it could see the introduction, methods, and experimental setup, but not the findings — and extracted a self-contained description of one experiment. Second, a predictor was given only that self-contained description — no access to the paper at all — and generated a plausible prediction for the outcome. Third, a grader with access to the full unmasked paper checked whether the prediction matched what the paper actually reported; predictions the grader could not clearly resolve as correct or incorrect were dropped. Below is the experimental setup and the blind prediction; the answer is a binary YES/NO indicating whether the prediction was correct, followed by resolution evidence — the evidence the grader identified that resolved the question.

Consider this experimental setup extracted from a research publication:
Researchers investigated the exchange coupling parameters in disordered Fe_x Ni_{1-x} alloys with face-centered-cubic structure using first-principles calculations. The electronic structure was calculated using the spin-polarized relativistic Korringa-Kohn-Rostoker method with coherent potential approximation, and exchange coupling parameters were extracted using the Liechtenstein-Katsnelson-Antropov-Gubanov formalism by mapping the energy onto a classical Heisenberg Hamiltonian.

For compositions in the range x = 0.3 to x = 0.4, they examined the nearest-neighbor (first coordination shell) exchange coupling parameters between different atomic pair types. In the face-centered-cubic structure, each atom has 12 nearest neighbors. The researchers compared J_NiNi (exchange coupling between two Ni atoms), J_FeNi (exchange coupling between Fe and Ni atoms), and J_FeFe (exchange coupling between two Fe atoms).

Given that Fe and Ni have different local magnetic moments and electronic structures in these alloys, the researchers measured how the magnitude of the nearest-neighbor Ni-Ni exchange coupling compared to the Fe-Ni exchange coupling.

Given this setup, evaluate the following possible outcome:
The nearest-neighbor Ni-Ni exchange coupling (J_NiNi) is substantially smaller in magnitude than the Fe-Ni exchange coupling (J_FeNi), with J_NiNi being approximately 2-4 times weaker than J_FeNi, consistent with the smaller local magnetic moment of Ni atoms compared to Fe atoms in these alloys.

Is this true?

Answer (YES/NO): YES